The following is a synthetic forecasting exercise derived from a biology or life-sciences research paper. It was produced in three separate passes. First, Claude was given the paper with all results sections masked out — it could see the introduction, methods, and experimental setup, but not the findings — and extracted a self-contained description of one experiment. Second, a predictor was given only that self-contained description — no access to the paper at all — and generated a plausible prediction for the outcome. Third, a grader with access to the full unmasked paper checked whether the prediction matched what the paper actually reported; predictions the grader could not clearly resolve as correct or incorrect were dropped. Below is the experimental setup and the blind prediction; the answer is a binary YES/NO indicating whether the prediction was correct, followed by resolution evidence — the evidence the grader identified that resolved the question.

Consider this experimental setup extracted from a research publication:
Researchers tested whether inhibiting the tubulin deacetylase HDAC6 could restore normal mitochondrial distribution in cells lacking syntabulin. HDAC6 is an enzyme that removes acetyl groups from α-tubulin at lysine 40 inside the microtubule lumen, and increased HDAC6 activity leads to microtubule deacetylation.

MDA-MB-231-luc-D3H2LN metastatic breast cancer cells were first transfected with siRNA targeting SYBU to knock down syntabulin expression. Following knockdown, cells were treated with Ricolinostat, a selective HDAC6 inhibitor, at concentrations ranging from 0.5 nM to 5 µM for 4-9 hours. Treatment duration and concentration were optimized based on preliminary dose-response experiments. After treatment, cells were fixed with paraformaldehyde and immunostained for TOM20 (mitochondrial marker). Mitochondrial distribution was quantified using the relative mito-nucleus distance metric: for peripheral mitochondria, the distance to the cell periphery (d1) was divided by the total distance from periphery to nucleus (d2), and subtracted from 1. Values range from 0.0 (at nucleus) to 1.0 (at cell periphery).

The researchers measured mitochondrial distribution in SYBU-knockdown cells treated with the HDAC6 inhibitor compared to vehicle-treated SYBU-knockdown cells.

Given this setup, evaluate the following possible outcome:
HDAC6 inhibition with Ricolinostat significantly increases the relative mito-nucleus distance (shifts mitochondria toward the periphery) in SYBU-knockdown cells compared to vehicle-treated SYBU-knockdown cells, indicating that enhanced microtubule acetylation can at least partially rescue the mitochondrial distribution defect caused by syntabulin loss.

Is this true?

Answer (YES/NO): NO